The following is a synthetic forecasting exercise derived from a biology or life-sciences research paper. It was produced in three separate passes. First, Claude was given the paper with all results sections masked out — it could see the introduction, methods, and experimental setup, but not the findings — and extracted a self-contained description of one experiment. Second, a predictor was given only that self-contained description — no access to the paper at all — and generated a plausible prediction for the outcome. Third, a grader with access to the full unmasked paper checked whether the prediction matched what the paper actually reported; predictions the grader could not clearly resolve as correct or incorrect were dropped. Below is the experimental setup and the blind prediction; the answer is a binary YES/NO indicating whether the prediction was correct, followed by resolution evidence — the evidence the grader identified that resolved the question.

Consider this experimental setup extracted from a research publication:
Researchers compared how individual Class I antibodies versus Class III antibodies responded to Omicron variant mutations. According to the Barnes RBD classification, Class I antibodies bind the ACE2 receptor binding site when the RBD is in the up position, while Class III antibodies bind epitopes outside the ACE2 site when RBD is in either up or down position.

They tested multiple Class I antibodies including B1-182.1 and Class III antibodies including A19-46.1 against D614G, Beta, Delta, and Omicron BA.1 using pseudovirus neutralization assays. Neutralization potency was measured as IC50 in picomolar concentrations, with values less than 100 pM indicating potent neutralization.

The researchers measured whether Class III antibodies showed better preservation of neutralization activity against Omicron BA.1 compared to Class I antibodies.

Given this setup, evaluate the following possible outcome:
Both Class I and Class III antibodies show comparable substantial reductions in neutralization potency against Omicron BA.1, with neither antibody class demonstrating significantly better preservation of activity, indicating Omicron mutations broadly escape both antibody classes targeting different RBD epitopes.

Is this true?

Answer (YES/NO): NO